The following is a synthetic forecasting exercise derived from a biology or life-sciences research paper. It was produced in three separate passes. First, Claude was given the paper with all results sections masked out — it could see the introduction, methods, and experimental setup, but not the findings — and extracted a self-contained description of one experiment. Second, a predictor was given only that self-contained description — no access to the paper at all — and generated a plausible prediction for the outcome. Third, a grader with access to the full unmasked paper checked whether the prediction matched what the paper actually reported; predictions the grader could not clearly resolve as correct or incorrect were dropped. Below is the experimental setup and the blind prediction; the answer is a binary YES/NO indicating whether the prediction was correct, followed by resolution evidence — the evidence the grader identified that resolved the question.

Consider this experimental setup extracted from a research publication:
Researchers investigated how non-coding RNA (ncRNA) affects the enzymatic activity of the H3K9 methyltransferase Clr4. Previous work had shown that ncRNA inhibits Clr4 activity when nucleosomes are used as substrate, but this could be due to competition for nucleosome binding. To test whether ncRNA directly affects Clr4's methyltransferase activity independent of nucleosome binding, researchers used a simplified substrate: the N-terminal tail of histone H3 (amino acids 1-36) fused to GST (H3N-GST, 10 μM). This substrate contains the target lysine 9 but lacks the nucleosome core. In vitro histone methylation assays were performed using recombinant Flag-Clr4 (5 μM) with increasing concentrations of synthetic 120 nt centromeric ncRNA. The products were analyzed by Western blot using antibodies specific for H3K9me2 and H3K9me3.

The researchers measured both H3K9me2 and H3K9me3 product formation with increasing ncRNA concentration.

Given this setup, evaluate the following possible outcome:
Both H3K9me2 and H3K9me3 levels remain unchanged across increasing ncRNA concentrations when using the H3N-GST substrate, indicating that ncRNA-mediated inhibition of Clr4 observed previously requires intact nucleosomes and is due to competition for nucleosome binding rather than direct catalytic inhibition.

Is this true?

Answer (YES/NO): NO